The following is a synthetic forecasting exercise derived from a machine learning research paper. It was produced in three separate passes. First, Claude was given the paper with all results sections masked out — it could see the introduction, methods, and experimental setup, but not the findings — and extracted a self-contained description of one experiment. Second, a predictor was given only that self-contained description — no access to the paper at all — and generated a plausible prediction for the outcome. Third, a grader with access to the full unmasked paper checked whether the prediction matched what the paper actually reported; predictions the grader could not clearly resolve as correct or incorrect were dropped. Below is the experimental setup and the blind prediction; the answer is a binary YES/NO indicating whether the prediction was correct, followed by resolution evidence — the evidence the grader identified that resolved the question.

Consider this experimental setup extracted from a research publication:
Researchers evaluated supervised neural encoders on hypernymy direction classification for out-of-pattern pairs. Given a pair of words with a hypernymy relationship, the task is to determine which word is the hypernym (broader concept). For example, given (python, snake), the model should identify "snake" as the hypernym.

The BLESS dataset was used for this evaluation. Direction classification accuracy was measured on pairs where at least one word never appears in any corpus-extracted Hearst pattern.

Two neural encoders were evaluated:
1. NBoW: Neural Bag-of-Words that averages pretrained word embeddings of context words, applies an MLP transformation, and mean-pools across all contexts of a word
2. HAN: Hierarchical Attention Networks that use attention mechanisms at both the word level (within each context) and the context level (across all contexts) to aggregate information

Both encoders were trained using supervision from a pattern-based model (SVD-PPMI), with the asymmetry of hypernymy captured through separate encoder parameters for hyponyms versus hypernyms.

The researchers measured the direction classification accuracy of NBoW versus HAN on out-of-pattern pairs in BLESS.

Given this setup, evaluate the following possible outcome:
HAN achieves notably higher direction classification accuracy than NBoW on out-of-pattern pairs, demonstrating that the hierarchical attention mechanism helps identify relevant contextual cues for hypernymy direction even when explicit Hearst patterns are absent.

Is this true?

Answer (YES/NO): NO